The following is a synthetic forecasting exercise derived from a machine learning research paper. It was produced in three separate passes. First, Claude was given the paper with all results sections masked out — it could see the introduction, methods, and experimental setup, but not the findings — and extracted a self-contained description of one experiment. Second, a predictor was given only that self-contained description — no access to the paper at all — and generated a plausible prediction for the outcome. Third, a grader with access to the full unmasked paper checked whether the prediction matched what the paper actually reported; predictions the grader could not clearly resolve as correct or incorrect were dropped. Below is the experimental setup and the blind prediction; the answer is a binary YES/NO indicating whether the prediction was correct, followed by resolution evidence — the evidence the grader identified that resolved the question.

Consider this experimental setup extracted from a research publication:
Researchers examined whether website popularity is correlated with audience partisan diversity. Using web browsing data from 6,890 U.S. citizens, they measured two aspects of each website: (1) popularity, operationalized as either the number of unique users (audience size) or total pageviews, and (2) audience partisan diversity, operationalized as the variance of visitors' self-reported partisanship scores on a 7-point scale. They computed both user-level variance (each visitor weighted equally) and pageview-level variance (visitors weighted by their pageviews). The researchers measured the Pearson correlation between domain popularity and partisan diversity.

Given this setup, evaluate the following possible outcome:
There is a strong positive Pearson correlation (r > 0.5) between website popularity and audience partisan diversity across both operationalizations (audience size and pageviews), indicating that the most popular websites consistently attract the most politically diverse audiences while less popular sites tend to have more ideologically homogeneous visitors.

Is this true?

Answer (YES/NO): NO